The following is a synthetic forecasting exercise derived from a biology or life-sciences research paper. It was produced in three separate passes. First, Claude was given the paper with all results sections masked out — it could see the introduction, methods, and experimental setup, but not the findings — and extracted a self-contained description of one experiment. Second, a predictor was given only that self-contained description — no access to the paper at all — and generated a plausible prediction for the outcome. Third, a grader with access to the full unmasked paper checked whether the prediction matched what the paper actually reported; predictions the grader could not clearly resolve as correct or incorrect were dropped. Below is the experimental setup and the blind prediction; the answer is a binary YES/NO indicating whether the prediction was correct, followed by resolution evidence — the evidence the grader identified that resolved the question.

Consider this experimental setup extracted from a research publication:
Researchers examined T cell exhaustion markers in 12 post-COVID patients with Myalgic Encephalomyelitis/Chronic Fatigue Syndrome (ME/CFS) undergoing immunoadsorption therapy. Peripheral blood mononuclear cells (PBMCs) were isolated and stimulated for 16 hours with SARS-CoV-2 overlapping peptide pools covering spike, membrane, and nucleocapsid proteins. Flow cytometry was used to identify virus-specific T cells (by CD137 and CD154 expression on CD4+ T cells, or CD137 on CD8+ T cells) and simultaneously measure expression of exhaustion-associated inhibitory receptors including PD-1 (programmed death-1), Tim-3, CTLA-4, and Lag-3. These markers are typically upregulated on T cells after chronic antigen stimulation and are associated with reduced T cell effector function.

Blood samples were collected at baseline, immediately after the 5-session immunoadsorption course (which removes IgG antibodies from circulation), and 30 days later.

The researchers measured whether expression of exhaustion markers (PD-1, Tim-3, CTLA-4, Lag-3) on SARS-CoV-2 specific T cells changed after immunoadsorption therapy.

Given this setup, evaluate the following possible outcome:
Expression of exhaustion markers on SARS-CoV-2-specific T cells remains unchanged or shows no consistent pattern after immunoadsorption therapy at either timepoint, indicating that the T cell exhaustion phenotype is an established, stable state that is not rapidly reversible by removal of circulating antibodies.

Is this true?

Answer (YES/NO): YES